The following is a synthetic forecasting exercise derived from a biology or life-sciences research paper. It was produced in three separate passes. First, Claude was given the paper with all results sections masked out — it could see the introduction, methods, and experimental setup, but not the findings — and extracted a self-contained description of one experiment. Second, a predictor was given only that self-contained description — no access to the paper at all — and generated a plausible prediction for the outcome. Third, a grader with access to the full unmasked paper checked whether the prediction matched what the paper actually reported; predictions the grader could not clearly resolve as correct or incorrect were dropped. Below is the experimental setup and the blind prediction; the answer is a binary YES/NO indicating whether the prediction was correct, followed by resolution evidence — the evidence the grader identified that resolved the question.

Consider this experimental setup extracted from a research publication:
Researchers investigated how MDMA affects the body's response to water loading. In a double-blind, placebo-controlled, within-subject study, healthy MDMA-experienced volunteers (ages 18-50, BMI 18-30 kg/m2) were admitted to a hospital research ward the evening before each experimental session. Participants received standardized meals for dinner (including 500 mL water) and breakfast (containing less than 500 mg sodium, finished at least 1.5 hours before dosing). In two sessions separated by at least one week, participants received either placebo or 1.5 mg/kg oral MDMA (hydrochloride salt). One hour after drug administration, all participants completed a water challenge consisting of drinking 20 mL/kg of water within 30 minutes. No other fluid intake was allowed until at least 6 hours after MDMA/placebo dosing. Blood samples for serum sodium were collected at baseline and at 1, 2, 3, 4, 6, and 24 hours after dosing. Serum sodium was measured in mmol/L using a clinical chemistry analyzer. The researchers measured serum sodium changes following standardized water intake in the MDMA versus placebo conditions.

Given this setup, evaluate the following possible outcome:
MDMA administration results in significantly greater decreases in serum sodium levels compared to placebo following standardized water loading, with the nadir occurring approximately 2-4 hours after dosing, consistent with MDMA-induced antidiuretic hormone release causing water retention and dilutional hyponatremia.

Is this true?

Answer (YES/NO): NO